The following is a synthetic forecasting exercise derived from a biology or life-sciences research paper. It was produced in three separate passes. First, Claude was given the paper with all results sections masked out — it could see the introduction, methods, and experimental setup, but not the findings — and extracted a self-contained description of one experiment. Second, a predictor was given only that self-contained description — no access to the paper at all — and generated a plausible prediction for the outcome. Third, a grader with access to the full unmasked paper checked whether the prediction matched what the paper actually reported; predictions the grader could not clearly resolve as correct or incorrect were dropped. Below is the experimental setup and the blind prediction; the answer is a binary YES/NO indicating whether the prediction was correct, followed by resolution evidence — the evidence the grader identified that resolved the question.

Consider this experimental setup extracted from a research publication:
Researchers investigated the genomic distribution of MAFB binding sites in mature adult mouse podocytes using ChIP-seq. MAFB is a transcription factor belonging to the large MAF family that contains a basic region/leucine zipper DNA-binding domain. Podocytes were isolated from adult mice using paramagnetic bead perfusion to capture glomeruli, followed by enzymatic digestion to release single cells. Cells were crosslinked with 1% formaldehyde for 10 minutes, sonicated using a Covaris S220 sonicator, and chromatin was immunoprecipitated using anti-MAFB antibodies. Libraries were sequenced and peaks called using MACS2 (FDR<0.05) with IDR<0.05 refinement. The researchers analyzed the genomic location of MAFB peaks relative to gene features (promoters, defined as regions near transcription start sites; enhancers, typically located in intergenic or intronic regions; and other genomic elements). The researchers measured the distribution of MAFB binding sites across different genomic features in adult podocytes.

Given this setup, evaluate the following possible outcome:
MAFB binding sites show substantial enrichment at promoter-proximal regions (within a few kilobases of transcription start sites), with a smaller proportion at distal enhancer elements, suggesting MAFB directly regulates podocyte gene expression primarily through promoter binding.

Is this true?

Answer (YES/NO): YES